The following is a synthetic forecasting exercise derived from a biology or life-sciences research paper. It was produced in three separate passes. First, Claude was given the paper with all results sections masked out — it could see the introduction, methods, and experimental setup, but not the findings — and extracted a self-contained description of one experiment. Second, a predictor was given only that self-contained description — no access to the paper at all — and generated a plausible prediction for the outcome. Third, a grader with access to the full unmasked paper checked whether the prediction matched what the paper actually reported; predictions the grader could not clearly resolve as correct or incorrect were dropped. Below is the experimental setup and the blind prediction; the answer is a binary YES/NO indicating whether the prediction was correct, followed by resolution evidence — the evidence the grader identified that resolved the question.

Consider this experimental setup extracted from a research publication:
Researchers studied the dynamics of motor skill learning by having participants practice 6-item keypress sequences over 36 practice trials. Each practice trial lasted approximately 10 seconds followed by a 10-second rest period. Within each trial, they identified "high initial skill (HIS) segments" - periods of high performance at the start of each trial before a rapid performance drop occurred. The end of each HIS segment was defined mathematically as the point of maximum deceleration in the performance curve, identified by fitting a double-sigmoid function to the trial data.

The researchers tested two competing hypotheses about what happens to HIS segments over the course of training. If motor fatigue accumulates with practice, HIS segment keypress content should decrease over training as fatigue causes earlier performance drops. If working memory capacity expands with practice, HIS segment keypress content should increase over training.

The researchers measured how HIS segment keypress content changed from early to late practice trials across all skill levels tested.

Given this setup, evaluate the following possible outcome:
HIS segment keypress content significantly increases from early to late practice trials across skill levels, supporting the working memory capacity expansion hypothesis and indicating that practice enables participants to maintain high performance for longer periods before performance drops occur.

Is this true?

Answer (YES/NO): NO